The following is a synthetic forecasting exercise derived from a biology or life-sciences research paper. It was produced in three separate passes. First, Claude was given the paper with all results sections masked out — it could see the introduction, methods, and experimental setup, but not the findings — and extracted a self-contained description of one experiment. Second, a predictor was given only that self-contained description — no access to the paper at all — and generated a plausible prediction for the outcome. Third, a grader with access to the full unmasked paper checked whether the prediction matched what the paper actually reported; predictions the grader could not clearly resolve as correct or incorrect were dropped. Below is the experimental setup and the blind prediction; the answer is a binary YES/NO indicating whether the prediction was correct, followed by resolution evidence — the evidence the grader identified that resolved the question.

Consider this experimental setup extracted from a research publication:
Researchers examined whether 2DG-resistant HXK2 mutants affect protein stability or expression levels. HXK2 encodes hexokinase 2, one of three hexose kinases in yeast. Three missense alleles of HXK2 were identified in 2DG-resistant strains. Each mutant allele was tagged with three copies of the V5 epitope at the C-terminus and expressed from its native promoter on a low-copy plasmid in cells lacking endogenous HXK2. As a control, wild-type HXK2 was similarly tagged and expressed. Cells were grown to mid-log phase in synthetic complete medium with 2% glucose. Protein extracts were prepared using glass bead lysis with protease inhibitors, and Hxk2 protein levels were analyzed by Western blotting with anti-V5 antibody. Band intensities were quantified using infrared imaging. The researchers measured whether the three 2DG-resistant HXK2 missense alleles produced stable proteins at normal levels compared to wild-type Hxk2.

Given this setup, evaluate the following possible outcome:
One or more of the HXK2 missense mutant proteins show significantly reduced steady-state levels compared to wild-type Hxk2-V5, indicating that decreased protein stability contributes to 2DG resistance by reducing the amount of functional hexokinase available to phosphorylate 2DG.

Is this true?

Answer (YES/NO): NO